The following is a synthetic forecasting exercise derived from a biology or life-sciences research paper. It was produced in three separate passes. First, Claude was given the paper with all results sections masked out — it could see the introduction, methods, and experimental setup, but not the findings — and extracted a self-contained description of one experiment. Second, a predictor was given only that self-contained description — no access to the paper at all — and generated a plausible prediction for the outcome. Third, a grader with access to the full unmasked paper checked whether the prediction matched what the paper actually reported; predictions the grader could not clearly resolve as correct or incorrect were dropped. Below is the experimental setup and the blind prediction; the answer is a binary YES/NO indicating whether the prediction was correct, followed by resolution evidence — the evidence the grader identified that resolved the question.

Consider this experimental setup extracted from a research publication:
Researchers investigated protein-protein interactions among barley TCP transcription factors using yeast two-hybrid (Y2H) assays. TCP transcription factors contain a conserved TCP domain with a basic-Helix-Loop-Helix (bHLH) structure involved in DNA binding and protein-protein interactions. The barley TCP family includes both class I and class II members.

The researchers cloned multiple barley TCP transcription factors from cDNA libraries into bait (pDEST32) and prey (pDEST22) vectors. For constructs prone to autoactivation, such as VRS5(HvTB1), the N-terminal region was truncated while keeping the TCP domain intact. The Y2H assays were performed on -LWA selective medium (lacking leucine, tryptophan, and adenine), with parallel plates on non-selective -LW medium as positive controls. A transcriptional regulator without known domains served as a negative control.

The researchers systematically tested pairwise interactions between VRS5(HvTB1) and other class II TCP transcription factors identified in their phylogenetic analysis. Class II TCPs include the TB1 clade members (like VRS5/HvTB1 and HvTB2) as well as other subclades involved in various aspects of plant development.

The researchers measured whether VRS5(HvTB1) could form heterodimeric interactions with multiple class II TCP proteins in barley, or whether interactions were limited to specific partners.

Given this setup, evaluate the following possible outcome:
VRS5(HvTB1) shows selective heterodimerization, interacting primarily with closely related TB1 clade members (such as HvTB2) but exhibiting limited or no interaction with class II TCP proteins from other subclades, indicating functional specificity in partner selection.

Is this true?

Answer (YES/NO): YES